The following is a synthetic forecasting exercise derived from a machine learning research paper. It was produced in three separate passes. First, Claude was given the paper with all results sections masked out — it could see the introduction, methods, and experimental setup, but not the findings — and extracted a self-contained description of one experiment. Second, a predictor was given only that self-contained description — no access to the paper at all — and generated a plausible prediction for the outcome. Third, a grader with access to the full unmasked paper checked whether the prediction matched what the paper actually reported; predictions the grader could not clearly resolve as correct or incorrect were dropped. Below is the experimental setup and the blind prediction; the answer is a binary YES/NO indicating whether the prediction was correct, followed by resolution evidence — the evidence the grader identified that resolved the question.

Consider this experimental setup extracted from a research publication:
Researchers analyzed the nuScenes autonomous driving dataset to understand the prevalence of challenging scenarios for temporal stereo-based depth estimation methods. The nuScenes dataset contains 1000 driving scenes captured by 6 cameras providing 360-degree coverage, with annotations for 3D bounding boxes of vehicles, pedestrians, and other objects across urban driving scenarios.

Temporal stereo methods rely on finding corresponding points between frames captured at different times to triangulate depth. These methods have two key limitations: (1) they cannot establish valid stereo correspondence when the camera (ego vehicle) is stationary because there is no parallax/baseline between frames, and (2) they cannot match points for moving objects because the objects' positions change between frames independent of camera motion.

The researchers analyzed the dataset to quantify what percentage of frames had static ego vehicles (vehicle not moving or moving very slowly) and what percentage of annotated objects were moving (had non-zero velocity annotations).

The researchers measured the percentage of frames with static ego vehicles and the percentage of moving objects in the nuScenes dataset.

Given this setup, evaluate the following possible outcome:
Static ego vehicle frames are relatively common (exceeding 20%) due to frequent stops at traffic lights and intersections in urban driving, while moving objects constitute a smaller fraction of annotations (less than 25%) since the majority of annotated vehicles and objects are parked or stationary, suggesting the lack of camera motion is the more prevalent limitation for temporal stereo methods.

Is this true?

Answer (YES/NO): NO